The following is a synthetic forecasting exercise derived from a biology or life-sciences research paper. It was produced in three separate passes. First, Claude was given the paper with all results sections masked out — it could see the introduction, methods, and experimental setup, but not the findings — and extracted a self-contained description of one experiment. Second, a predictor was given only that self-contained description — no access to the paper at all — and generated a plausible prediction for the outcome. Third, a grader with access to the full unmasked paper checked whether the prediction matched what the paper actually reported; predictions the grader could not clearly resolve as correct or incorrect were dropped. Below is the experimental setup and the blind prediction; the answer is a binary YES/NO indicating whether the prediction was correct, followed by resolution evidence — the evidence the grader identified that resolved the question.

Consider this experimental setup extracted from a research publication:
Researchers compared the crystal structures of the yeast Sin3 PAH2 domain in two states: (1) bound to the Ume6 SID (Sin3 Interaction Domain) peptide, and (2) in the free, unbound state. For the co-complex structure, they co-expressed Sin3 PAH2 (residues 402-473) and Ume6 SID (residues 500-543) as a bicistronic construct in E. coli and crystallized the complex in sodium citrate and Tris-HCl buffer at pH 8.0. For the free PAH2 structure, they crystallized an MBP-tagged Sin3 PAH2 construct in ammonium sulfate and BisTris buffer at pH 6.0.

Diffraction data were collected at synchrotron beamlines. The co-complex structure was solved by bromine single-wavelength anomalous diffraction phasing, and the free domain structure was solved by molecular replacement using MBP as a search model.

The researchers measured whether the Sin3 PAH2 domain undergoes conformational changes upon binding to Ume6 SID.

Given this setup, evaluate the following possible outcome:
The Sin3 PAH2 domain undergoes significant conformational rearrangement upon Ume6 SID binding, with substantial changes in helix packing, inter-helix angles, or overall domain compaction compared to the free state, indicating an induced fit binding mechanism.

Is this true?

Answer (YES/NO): NO